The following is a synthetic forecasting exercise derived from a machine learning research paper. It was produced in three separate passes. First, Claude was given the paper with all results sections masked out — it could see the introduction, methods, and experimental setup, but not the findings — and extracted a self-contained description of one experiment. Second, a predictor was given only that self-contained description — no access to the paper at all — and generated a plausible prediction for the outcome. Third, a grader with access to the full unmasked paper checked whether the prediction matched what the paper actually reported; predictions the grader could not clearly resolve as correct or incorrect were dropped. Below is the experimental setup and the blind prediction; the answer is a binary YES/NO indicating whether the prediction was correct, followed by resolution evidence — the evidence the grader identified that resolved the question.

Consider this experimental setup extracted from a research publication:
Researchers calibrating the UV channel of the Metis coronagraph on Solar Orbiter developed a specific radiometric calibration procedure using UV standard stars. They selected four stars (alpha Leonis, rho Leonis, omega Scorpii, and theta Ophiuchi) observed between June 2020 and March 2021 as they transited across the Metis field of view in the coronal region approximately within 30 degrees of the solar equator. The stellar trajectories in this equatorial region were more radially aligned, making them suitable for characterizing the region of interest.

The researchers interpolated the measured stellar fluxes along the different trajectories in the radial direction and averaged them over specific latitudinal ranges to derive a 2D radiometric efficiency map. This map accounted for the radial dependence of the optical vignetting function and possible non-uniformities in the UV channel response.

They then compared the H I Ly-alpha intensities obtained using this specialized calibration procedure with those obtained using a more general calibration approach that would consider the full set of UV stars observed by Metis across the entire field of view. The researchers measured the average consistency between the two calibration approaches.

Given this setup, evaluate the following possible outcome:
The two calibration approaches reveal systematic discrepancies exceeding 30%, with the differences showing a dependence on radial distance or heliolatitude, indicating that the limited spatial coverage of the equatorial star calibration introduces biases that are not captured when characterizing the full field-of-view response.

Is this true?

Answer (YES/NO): NO